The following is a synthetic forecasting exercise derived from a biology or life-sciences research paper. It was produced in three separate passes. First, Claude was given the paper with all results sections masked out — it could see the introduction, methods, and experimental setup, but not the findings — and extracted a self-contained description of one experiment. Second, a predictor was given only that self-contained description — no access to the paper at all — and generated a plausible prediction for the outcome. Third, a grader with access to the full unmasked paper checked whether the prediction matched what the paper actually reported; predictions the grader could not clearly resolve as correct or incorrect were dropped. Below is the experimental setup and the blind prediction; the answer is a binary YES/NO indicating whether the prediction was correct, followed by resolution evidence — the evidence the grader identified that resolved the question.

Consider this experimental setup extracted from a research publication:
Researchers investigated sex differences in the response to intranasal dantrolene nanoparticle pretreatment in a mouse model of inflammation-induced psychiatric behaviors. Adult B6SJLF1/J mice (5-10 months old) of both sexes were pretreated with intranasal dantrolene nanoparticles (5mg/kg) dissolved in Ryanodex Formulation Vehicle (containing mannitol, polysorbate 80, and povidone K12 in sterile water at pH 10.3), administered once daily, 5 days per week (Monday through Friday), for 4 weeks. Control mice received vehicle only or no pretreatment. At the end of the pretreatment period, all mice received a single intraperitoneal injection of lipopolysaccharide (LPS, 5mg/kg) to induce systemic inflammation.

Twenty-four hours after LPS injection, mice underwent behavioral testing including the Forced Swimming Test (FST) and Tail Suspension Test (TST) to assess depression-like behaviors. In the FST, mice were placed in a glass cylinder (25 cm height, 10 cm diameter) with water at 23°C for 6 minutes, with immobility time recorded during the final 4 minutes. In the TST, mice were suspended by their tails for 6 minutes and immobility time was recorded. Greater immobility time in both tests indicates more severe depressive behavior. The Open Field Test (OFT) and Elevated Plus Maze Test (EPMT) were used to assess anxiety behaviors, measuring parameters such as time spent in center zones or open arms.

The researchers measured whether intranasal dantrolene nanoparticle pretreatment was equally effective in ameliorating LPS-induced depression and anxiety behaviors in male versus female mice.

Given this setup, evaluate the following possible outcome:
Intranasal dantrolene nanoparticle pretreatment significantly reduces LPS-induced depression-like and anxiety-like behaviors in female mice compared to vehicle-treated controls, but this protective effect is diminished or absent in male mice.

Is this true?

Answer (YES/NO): YES